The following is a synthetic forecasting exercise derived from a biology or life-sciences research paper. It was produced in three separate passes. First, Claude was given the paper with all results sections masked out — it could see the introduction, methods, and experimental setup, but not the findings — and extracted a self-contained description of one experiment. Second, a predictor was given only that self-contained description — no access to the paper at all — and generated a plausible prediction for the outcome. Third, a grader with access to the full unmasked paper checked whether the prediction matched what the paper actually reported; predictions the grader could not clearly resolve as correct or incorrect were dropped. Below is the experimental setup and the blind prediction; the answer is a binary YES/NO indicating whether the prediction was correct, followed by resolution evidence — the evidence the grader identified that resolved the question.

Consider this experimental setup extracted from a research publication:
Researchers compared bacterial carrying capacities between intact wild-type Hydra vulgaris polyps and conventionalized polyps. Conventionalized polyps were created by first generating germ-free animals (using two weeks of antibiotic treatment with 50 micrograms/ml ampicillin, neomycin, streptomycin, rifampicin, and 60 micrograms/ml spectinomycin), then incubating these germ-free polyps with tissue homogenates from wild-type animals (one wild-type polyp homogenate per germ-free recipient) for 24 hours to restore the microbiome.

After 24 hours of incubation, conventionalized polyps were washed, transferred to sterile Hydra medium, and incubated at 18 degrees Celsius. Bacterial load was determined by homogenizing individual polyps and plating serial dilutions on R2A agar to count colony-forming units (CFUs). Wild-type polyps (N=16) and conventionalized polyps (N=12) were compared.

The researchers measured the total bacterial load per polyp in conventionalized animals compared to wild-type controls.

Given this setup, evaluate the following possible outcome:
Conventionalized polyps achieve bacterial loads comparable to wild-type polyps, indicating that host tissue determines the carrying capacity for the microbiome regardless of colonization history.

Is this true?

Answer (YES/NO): YES